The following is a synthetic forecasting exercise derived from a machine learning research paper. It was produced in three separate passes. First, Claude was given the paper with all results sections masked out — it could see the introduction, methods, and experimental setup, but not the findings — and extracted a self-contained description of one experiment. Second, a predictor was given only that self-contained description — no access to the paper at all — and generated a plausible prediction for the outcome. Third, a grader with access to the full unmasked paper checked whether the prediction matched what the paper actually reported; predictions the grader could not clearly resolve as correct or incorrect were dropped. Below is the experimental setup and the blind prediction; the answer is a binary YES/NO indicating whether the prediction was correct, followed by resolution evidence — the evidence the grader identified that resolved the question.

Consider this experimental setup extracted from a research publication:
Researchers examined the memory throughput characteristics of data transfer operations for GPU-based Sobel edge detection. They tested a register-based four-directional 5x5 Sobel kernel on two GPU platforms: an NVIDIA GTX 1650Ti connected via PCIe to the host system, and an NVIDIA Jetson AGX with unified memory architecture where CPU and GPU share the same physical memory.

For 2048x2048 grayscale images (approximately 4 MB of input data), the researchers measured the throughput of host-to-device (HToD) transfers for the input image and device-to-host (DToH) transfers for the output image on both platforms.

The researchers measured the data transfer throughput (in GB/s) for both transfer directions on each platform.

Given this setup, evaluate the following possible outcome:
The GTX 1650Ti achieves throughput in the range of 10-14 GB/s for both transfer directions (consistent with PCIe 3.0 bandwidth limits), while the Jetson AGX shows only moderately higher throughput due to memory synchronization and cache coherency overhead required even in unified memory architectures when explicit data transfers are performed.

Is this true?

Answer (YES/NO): NO